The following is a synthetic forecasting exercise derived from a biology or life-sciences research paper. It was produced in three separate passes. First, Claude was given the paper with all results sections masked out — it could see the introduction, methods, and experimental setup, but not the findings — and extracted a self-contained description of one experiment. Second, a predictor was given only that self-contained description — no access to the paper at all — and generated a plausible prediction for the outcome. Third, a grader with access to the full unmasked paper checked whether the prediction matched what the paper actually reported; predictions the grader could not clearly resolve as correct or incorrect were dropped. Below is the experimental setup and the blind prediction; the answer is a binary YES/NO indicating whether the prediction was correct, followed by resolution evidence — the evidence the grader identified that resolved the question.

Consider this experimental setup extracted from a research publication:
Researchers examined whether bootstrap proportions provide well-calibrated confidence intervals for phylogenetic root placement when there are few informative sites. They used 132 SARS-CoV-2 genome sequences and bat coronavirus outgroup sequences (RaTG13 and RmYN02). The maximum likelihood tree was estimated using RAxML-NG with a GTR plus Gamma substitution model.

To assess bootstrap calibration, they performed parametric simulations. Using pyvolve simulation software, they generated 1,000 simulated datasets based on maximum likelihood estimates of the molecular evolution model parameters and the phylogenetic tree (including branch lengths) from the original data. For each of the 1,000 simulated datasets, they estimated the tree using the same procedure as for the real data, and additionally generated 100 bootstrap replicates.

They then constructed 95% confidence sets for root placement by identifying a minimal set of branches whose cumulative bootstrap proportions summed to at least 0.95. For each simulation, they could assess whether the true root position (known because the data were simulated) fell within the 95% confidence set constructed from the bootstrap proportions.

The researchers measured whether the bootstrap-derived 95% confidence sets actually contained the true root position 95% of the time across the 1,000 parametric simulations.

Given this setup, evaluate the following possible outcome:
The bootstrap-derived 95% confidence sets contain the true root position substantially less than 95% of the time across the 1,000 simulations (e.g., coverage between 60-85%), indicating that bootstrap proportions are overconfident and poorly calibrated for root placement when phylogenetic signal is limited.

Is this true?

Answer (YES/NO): YES